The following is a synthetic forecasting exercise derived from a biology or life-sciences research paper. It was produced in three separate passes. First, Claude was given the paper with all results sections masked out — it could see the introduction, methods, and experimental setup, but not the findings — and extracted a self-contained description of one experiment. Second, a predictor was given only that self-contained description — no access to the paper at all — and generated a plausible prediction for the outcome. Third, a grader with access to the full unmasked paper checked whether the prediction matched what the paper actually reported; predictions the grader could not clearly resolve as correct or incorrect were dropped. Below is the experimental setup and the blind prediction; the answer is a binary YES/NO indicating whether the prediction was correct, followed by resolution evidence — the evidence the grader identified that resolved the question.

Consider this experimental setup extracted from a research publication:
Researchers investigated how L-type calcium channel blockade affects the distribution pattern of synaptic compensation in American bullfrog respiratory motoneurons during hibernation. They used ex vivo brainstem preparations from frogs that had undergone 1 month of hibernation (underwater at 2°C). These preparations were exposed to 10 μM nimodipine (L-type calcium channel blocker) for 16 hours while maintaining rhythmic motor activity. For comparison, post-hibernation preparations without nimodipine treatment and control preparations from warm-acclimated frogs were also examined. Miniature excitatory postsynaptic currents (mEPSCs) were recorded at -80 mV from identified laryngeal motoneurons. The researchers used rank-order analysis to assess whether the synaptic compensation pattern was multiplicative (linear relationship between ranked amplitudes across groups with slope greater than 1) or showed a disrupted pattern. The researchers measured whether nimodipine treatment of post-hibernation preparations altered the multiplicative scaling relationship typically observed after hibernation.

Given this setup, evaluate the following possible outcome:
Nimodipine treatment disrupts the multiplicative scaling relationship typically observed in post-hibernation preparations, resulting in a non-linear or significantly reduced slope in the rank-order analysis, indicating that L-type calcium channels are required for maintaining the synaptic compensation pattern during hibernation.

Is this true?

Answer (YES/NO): YES